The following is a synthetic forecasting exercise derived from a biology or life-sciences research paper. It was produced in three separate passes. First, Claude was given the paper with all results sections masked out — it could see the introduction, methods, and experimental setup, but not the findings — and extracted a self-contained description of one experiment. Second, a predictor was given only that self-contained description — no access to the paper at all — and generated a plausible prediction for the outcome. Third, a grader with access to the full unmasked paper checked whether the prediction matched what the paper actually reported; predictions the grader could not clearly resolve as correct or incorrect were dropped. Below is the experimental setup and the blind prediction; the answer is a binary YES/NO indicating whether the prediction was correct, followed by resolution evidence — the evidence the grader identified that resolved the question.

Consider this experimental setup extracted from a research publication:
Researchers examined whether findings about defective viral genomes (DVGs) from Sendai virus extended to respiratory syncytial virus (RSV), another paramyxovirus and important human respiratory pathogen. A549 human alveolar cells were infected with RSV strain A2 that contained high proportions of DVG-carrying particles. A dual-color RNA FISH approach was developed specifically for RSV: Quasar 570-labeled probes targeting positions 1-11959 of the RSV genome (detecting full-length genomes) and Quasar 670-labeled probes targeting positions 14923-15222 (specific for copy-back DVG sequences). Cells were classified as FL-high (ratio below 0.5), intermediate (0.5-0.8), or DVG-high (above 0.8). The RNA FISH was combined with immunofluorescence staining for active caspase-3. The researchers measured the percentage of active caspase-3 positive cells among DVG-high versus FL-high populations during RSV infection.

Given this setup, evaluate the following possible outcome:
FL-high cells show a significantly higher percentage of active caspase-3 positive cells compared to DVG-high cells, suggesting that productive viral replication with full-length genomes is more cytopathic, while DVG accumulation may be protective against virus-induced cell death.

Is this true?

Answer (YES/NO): YES